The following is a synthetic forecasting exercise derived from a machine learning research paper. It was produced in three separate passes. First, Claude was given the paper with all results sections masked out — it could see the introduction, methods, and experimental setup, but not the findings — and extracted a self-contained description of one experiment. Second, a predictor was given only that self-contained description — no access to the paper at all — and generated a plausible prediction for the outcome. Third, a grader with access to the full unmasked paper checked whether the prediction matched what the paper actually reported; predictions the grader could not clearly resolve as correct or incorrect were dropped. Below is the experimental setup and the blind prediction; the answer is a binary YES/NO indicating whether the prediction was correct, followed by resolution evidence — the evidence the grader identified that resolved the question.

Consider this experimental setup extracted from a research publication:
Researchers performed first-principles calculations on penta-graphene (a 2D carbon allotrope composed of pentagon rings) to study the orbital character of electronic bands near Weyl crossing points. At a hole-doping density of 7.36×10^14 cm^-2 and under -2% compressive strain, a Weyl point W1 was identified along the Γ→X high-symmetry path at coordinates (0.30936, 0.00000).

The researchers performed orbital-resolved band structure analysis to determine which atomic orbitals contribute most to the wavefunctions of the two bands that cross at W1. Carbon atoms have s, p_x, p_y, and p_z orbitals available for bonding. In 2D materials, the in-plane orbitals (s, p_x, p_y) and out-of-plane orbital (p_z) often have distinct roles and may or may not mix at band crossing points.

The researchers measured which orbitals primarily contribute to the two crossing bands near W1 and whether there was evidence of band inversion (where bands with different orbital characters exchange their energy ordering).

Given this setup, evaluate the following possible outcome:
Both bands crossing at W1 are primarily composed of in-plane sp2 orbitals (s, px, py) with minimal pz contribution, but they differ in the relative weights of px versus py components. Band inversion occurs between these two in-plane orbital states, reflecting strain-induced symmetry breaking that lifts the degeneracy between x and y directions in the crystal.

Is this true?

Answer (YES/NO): NO